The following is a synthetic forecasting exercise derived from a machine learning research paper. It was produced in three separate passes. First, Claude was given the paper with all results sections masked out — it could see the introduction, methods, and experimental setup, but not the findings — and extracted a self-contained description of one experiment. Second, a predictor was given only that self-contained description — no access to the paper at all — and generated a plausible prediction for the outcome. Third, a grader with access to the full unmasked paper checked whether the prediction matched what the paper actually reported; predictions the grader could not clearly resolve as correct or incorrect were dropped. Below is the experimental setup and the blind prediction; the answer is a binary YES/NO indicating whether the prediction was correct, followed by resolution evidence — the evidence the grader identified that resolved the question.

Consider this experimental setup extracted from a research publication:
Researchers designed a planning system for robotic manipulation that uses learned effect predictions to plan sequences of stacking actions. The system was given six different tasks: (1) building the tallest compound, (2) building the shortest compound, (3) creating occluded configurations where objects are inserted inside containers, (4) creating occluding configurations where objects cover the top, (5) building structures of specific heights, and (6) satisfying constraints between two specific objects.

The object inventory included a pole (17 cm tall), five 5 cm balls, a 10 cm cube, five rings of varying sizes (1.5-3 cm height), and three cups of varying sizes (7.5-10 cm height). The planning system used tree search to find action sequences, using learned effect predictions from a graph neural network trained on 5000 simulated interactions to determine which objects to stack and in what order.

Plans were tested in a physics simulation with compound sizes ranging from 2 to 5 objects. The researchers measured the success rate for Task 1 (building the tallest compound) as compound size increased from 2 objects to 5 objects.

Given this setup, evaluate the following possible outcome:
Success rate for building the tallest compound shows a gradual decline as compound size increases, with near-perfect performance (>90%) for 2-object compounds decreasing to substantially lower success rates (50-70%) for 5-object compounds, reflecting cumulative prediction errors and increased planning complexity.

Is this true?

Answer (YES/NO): NO